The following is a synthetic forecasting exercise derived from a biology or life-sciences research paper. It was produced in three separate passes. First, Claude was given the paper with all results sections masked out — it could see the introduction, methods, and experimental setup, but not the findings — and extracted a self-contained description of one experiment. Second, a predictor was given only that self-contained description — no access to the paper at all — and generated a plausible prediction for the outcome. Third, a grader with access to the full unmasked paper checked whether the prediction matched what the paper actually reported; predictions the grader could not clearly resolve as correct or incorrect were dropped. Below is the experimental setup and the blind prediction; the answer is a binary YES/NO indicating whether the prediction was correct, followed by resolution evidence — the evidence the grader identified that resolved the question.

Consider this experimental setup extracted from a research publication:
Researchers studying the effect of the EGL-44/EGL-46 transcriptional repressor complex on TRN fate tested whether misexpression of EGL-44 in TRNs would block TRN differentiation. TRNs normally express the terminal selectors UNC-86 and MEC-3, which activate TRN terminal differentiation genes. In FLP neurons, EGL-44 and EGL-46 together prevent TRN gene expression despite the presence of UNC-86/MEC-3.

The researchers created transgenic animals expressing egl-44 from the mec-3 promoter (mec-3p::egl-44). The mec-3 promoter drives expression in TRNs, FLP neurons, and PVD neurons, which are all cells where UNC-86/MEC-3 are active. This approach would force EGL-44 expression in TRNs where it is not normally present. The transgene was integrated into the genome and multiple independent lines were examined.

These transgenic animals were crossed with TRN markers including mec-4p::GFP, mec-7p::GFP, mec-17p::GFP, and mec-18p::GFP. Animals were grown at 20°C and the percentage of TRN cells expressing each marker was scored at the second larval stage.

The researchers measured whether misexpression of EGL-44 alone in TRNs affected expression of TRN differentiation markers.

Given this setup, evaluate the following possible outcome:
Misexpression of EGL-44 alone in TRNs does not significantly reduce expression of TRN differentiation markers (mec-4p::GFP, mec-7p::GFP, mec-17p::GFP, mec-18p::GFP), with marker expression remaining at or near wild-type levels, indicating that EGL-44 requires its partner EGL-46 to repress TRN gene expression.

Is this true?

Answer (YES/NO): NO